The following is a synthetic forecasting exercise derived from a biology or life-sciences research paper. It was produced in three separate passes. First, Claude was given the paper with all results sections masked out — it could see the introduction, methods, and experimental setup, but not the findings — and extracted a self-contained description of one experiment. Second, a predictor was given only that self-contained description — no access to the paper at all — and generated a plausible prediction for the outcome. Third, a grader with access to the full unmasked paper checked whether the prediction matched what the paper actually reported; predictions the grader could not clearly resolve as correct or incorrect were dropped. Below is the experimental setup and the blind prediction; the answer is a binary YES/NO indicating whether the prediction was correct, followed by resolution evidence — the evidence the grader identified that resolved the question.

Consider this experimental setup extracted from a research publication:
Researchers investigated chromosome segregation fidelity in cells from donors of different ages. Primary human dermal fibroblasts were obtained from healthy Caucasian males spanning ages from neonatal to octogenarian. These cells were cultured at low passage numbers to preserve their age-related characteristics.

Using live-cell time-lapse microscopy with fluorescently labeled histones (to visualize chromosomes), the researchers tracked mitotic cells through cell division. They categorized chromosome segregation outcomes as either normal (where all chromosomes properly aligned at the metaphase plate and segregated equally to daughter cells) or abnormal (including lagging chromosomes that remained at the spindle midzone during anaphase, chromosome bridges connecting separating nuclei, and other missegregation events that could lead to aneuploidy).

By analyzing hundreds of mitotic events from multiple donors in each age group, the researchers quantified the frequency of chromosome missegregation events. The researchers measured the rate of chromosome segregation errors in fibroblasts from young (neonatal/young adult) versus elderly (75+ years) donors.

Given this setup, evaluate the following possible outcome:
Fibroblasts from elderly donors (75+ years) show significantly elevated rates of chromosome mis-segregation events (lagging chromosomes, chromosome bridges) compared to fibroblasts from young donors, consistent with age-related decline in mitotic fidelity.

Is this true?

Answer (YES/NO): YES